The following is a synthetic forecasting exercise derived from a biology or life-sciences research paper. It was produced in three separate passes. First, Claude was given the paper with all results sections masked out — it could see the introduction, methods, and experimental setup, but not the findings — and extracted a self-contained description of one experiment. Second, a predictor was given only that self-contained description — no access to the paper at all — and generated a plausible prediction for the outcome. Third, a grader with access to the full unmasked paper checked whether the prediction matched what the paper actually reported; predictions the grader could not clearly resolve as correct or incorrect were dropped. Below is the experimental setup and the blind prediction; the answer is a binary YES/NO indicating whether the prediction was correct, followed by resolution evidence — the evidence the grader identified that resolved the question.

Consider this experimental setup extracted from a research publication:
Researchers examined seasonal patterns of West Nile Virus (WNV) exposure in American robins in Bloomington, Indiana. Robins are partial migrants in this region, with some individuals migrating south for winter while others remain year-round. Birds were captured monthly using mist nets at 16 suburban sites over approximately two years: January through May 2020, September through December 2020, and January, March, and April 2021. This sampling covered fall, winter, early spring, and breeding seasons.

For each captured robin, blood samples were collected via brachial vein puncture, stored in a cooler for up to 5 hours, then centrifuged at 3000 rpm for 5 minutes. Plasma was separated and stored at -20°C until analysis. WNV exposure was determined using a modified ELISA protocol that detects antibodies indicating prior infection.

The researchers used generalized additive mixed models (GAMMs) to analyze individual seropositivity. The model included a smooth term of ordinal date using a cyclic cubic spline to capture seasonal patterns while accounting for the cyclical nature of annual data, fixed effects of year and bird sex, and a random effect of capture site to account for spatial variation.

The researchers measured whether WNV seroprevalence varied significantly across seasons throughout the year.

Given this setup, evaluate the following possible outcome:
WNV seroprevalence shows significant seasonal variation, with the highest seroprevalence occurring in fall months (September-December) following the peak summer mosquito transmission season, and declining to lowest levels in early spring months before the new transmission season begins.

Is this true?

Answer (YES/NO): NO